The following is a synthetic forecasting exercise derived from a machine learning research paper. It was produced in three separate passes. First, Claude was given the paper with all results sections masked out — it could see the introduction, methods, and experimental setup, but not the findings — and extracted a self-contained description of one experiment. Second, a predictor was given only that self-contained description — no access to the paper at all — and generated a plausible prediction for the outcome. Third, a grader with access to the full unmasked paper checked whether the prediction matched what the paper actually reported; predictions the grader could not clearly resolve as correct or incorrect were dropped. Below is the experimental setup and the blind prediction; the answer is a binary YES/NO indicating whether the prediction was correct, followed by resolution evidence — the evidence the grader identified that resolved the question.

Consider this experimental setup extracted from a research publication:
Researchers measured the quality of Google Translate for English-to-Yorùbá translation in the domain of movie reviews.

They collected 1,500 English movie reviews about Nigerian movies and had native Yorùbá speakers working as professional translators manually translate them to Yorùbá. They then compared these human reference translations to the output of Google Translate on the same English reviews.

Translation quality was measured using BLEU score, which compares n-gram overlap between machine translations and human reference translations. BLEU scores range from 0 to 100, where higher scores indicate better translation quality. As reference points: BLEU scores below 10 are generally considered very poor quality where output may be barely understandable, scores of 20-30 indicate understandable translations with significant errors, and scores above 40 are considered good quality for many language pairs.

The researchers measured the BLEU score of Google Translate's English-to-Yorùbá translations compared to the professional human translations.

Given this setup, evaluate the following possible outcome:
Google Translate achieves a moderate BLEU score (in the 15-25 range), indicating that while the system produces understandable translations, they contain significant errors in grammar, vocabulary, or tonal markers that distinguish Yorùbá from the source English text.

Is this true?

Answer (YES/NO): NO